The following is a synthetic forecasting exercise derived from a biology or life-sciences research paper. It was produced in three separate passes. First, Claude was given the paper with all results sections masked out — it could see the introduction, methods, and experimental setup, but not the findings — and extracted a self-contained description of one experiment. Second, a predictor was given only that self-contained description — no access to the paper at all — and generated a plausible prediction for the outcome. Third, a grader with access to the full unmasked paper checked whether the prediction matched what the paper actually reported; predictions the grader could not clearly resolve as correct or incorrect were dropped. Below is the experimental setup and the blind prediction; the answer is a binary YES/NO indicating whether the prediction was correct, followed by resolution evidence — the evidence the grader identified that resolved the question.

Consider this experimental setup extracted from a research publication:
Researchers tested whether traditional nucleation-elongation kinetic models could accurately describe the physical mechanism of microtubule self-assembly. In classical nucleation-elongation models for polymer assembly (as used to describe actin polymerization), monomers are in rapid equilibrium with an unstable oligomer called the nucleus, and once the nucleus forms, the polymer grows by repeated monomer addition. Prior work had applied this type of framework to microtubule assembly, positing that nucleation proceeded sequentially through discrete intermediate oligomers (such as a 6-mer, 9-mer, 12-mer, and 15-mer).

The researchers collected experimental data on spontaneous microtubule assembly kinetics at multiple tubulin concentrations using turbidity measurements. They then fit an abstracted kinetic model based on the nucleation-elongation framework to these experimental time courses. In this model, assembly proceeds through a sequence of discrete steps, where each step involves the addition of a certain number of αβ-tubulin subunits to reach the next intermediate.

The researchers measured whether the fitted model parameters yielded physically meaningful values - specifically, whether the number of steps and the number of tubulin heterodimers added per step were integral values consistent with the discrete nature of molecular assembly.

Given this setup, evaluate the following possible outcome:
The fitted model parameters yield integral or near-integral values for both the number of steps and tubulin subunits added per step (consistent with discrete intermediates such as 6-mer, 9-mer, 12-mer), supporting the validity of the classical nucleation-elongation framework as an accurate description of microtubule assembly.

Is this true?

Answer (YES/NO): NO